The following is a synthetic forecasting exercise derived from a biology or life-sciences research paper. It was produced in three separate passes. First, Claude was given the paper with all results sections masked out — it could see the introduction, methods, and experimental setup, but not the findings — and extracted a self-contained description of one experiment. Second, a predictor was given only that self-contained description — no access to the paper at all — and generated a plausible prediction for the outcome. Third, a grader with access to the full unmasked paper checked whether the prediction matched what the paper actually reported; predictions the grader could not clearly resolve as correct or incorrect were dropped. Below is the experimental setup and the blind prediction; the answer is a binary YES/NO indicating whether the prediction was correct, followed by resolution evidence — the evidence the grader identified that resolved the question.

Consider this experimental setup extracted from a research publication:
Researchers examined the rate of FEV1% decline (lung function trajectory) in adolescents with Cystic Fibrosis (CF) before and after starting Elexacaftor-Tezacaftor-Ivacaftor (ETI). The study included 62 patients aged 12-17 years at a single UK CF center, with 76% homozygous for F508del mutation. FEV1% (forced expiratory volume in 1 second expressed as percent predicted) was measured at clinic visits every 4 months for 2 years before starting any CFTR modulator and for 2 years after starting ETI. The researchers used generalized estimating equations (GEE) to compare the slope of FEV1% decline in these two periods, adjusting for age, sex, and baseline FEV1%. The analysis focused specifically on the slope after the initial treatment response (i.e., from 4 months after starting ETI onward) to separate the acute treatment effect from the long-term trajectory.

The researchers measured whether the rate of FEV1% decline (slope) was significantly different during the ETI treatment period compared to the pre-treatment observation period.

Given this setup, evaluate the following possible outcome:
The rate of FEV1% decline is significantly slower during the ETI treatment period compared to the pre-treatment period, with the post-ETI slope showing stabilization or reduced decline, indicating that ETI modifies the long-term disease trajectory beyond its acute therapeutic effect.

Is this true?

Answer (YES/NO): NO